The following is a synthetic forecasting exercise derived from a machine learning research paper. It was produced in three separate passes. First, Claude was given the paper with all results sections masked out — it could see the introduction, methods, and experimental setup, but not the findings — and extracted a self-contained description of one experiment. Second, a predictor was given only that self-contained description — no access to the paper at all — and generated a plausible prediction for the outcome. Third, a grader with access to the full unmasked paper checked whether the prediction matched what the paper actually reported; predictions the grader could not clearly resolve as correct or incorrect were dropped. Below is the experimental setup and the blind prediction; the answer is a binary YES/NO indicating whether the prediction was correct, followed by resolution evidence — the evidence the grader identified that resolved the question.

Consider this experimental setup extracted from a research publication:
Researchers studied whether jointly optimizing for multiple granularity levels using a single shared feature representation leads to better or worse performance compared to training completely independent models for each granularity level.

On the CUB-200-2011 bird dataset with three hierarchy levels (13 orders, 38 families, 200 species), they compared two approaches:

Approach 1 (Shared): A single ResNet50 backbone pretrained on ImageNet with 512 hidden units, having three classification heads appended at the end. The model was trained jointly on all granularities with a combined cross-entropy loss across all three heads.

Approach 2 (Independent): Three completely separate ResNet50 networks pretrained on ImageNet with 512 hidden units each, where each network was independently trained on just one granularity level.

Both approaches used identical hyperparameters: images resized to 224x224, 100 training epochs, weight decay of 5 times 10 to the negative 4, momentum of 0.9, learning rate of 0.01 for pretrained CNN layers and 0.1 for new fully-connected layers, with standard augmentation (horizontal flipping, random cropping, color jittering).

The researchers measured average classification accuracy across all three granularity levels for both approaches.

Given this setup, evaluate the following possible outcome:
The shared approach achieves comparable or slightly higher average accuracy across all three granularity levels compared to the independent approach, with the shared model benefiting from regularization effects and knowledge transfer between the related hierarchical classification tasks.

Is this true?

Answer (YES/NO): NO